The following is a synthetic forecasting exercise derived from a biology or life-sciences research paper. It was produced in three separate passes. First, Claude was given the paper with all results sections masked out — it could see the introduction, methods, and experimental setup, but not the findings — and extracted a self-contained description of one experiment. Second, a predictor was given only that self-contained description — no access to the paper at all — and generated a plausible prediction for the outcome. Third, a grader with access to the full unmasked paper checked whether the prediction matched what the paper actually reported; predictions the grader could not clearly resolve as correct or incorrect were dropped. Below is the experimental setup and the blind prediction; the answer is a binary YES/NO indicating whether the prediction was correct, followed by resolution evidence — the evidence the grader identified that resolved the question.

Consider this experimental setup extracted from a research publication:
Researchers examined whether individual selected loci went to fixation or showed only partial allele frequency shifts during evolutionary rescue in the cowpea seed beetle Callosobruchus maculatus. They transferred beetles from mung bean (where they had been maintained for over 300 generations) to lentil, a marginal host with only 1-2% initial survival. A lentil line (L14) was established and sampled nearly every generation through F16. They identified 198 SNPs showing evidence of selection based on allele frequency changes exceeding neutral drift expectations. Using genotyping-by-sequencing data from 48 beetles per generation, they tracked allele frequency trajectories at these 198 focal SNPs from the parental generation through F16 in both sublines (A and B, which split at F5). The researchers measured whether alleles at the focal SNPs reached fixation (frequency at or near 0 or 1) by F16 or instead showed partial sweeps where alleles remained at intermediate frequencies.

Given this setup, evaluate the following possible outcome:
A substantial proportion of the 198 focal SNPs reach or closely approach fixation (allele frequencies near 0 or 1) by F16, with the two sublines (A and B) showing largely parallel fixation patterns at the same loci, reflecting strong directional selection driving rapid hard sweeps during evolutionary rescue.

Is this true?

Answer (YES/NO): YES